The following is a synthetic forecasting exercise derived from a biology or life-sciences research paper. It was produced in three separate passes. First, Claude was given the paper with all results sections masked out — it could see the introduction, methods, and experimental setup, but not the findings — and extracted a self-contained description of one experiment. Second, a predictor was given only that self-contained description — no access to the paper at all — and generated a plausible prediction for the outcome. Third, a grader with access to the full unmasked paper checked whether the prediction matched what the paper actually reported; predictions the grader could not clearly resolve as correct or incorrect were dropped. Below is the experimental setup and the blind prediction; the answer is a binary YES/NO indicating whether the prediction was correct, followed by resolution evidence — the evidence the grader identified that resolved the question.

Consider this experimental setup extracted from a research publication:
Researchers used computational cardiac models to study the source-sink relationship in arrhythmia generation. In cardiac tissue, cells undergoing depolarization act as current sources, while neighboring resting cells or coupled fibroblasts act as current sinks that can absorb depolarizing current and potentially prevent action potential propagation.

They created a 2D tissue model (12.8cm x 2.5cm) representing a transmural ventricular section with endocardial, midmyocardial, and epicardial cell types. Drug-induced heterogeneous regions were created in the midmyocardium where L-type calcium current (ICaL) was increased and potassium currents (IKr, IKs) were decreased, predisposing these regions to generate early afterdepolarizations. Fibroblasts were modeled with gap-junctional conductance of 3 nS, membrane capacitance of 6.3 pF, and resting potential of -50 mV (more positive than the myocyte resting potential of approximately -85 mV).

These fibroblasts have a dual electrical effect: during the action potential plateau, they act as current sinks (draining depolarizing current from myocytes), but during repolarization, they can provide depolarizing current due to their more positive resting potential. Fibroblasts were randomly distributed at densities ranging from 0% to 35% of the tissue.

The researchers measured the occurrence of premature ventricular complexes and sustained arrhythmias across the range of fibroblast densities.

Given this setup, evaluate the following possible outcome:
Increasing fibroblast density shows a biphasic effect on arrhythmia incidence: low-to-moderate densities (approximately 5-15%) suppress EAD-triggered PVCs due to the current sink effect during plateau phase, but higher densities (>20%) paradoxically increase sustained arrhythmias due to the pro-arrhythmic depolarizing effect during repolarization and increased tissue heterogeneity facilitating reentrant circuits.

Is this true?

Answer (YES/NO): NO